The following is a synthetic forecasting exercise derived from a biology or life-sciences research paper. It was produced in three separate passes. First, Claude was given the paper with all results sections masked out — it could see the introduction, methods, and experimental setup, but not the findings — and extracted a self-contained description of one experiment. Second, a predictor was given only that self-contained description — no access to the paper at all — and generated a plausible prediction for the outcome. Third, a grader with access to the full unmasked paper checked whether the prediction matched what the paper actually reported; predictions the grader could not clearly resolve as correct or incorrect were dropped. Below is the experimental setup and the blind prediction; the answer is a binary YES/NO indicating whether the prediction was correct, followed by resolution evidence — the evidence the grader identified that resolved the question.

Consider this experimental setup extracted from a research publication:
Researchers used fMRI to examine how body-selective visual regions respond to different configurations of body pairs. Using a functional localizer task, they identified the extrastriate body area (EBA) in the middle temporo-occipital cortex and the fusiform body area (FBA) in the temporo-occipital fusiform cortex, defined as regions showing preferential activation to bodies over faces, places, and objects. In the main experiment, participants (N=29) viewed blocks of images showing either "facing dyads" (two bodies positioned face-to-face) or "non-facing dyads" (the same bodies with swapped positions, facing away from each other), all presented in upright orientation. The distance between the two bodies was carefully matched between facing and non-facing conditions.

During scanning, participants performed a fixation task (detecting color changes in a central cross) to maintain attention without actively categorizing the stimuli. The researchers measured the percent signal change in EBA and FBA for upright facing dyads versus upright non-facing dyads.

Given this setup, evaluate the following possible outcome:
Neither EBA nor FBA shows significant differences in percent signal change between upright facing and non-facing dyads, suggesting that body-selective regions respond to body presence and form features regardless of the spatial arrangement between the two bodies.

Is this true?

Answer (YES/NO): NO